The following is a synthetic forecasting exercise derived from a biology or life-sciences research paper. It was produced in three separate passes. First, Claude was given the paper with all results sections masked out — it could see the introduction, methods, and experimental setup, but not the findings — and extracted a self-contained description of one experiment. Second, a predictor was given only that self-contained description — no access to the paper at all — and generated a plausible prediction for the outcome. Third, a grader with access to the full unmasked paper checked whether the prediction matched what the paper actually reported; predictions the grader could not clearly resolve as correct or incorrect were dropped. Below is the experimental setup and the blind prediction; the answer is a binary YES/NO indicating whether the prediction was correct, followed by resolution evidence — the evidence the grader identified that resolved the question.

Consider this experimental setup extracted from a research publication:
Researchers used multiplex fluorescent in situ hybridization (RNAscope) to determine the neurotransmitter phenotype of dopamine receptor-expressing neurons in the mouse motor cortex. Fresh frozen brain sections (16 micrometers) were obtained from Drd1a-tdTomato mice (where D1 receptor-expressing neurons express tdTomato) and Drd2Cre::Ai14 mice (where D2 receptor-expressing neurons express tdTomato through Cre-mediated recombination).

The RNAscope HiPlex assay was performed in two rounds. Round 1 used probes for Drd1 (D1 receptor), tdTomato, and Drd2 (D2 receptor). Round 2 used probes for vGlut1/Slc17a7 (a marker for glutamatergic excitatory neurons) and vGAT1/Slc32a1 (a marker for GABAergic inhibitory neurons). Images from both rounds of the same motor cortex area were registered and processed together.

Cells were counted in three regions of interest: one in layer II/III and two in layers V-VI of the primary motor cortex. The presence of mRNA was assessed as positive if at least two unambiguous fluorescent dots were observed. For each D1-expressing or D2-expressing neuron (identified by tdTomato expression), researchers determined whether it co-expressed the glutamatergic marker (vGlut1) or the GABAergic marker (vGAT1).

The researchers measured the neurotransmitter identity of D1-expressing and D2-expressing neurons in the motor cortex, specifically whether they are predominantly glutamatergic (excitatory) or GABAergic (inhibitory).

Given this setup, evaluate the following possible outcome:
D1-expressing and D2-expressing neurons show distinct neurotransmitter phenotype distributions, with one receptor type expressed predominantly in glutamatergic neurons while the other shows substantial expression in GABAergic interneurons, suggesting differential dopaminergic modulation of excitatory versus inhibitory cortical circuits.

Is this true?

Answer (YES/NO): NO